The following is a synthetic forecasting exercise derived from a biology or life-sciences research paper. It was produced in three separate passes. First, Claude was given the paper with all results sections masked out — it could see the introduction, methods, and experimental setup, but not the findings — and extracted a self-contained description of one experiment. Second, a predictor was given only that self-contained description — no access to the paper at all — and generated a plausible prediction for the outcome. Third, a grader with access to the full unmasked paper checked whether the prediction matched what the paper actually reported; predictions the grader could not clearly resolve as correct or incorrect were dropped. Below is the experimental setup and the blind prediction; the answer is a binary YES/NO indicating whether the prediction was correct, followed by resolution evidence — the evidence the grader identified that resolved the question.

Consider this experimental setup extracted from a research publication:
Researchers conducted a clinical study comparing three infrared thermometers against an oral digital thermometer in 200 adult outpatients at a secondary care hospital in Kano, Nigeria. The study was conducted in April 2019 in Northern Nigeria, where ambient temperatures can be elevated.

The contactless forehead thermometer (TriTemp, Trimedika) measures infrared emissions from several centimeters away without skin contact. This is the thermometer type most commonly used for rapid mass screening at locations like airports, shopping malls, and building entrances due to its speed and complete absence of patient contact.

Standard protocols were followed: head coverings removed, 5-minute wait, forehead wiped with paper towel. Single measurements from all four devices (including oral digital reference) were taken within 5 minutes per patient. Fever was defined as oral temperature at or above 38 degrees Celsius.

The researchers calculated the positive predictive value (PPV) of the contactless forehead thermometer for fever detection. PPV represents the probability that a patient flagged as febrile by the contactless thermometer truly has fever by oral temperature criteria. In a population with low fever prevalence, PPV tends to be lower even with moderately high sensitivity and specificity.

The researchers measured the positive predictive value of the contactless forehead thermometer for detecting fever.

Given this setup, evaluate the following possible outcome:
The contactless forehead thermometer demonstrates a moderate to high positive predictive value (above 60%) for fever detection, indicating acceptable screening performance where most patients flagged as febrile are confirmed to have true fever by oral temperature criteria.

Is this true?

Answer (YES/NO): NO